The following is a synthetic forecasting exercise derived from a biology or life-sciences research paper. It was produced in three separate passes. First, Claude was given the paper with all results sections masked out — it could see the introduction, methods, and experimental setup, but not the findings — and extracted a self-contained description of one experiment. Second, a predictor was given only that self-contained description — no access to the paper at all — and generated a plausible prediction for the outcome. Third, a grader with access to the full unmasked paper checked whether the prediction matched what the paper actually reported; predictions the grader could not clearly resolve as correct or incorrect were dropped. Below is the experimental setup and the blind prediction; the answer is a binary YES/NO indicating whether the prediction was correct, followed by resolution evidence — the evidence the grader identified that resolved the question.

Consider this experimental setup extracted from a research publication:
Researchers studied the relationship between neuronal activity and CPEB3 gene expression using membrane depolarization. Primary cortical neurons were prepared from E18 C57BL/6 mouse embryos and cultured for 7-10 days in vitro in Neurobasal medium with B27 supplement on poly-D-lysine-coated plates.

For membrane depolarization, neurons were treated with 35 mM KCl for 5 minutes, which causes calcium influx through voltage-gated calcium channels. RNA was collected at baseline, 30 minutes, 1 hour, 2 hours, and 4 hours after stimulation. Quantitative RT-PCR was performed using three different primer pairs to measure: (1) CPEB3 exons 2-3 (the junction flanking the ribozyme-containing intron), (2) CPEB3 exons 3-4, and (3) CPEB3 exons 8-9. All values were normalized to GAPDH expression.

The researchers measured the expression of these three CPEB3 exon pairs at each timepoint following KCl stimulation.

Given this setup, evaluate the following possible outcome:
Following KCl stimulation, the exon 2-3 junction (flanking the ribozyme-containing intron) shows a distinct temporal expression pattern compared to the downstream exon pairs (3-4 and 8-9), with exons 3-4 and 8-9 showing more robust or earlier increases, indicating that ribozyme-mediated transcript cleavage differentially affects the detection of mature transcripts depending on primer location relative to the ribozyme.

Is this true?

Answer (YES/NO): NO